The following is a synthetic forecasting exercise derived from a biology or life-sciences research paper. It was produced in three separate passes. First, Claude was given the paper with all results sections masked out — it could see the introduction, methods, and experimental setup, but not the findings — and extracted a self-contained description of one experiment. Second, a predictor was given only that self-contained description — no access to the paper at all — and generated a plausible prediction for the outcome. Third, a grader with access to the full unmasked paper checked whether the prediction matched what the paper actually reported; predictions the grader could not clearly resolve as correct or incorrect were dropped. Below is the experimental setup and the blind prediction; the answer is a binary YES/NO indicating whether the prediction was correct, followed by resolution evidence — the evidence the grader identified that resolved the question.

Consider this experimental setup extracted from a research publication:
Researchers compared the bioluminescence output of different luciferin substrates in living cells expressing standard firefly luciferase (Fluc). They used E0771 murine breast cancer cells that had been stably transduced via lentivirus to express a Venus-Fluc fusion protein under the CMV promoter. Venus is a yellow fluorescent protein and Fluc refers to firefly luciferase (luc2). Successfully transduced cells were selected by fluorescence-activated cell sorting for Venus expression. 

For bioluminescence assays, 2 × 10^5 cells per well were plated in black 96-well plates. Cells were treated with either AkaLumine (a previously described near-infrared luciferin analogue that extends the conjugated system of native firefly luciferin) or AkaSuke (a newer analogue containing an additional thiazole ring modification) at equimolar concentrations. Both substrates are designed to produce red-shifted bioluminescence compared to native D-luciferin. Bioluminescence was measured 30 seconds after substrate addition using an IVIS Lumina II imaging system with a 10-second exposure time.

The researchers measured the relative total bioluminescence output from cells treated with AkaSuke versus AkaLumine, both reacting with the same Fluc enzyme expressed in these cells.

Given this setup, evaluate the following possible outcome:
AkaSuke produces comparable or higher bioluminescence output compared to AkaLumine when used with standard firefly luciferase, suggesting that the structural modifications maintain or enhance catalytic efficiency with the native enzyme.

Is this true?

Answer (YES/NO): YES